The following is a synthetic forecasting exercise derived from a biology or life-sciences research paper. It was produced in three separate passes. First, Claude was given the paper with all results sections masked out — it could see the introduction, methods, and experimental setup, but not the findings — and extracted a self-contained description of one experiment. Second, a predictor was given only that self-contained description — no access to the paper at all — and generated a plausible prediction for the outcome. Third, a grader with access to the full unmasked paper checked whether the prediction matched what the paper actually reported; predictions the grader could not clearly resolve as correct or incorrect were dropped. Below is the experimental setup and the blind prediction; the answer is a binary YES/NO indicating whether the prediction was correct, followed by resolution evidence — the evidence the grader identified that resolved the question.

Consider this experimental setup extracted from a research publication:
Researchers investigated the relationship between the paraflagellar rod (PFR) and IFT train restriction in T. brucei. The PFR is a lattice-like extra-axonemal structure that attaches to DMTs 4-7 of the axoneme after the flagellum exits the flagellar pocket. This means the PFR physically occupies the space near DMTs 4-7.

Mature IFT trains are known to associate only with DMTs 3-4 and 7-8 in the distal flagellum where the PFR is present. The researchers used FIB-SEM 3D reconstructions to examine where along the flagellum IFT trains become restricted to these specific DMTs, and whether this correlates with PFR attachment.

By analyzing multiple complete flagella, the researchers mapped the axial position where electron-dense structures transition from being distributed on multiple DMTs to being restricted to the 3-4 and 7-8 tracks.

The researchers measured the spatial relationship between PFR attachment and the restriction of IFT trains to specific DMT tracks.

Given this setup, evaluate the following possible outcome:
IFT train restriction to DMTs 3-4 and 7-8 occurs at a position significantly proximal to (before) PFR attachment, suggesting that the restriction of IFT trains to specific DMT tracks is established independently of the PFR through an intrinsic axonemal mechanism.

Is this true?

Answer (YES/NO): NO